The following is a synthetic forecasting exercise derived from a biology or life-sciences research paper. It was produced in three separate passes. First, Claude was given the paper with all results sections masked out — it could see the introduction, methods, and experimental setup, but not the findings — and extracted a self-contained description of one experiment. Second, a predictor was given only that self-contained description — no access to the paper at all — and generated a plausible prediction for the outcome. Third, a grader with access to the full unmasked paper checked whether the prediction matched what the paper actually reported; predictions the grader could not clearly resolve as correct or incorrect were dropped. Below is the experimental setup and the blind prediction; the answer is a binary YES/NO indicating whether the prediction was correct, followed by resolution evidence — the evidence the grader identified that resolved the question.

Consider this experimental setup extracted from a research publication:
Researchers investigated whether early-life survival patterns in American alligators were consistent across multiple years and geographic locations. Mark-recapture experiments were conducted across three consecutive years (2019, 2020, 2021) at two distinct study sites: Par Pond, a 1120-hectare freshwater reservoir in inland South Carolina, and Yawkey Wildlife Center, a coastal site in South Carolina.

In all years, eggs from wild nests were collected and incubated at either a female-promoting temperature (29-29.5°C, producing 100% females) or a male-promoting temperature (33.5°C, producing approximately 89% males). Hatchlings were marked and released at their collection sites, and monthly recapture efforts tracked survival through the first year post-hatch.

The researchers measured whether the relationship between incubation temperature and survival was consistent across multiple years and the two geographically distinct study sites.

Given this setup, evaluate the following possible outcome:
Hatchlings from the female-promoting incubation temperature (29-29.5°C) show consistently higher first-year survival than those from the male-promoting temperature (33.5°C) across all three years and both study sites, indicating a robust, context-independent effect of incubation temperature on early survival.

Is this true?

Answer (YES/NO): NO